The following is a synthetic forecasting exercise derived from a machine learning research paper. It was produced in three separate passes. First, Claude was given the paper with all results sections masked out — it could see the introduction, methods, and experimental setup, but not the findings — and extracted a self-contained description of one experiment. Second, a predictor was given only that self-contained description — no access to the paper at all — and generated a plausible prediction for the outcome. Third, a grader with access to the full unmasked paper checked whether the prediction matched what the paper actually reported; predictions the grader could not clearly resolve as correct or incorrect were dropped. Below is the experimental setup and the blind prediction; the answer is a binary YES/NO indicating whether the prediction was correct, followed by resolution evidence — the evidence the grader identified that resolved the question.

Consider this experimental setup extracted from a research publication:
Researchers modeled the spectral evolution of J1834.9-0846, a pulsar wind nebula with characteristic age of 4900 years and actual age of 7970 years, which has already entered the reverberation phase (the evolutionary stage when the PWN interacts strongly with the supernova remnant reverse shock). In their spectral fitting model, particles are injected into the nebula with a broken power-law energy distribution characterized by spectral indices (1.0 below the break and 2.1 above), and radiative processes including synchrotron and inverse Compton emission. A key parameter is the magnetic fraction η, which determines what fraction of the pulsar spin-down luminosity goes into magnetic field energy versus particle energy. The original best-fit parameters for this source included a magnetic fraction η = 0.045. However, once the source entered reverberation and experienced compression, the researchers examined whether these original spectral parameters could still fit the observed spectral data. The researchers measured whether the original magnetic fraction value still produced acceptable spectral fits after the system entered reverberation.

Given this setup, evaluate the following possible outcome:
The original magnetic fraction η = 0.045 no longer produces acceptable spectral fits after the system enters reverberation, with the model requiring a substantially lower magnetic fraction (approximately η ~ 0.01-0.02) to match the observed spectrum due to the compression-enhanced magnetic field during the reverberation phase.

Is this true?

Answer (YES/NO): NO